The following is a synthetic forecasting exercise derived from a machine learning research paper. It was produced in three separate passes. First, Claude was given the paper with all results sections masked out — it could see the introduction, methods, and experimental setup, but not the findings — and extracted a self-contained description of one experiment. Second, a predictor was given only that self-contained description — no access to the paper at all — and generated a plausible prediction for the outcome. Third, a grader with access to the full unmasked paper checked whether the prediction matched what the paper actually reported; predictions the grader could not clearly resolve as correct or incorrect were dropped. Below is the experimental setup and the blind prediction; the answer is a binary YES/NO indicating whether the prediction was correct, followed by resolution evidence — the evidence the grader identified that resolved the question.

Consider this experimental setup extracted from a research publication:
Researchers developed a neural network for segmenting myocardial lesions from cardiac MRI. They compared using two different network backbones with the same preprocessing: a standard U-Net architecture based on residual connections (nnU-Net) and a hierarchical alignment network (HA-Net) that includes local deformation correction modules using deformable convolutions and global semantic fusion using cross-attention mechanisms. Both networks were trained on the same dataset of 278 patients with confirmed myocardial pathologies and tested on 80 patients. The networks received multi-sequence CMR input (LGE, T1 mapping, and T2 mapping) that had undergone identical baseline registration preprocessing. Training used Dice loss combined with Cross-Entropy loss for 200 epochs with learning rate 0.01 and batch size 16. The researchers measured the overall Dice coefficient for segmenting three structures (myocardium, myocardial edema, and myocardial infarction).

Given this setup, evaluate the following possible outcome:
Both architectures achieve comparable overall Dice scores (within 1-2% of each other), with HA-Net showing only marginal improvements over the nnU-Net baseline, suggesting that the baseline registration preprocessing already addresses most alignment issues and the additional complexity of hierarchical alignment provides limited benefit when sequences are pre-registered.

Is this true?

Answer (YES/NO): YES